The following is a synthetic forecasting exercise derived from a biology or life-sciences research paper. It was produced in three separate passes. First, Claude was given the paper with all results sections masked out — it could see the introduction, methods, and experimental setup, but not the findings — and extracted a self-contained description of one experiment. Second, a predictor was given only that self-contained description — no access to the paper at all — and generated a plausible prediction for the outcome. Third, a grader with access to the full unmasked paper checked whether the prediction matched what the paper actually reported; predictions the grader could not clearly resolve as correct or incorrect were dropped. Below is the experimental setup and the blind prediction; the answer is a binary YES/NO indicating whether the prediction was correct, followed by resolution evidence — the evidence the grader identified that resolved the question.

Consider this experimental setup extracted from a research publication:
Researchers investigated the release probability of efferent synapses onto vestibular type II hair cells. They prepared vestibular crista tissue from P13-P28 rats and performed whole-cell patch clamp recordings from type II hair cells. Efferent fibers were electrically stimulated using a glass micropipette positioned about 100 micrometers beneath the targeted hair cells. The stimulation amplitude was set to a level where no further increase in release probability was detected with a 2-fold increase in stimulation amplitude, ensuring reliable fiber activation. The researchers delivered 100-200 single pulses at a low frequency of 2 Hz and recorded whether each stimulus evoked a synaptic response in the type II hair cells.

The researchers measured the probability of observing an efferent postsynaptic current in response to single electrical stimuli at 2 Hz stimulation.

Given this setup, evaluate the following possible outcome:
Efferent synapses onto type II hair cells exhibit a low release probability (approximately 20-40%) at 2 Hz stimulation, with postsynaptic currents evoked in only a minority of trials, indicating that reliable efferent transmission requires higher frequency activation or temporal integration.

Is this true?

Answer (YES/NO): NO